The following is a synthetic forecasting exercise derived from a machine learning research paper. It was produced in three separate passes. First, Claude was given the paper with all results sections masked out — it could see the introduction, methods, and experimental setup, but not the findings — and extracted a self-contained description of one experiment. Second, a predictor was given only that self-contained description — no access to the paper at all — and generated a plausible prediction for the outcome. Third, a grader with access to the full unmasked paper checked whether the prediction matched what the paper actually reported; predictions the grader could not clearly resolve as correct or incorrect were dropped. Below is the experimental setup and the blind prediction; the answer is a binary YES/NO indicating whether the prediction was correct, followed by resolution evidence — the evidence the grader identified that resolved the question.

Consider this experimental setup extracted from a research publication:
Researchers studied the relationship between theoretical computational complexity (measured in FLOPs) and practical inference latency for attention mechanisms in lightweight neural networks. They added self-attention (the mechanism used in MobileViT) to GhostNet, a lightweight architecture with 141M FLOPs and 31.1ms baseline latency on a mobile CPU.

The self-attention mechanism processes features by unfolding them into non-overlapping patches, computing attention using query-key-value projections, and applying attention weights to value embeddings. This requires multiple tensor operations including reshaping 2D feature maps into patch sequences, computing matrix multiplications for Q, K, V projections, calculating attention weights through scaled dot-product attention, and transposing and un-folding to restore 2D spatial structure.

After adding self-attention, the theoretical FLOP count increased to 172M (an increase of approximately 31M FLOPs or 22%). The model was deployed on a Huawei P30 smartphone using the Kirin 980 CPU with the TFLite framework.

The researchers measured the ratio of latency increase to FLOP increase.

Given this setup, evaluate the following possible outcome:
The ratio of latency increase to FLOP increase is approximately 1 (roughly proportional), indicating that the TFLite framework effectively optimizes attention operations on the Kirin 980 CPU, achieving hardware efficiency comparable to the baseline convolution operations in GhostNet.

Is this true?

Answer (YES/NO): NO